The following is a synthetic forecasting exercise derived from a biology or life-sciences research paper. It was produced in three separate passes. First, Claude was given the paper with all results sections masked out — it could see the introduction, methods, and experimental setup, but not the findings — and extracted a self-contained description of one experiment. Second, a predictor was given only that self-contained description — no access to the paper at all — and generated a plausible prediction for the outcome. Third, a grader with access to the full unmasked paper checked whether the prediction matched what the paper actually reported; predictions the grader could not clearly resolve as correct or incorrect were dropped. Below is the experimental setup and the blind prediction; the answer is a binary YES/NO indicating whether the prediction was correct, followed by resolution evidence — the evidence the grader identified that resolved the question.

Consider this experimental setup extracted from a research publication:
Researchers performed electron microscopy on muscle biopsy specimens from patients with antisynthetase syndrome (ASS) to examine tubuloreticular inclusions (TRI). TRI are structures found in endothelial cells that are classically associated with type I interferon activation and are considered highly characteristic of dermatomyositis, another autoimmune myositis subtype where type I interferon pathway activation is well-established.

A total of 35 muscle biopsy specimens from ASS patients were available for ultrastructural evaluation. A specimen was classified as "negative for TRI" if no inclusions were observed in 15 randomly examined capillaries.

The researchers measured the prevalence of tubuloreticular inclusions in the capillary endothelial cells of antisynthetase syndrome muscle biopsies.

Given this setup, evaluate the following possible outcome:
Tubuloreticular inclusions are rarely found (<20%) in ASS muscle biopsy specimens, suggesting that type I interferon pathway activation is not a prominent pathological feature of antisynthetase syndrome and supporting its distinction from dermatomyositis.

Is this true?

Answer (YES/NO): NO